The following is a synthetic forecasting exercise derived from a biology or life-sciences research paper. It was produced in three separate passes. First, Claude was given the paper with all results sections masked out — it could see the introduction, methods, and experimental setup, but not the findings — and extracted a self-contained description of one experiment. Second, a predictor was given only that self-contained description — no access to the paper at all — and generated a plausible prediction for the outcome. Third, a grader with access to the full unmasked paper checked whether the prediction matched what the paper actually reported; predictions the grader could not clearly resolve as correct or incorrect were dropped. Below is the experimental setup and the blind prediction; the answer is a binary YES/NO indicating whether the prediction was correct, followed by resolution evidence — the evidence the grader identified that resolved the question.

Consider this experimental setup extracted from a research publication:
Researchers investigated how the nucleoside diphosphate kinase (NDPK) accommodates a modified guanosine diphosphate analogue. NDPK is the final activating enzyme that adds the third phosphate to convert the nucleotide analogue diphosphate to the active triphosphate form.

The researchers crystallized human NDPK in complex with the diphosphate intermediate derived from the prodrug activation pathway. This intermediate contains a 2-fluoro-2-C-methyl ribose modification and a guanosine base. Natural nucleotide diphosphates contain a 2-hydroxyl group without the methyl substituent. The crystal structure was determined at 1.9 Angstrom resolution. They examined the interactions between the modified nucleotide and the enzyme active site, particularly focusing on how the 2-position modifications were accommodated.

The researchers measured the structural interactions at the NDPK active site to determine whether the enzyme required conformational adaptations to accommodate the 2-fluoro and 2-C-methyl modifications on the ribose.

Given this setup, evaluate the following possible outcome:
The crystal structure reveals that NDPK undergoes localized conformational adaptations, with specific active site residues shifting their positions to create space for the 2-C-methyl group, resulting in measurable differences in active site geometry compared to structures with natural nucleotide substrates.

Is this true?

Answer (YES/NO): NO